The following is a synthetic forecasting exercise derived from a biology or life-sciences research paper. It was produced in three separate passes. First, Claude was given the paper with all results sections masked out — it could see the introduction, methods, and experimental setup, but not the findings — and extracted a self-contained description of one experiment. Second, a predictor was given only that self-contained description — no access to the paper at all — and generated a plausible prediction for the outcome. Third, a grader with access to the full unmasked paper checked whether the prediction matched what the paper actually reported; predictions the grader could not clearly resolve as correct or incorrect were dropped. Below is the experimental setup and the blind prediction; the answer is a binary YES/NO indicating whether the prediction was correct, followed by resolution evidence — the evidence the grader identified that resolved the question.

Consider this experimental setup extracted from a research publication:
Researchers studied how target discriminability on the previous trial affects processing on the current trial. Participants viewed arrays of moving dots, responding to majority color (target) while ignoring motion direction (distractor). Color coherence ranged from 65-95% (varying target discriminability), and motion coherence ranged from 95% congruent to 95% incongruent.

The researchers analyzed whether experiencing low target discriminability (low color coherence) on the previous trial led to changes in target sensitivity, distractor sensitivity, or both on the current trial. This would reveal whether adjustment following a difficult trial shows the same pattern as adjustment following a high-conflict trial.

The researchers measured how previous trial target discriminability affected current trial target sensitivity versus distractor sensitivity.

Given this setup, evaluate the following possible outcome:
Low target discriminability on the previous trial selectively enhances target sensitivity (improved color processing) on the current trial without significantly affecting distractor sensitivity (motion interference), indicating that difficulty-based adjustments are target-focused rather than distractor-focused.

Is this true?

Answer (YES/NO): NO